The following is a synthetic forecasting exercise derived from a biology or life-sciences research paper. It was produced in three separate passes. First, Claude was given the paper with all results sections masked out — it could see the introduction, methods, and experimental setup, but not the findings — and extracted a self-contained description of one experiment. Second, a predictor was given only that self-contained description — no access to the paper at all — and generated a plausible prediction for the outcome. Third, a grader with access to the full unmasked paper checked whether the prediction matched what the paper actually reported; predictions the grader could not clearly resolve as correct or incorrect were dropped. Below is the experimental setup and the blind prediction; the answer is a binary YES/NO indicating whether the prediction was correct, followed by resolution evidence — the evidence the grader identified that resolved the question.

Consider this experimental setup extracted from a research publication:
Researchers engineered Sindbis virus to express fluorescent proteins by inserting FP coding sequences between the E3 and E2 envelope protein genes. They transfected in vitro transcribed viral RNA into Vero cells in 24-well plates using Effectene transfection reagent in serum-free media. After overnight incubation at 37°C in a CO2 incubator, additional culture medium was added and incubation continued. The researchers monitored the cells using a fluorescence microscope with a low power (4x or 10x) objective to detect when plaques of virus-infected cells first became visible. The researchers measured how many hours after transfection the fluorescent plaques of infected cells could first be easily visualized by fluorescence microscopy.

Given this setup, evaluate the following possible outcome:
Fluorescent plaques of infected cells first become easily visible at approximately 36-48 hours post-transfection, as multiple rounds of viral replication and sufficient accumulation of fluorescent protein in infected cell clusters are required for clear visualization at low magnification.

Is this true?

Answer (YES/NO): NO